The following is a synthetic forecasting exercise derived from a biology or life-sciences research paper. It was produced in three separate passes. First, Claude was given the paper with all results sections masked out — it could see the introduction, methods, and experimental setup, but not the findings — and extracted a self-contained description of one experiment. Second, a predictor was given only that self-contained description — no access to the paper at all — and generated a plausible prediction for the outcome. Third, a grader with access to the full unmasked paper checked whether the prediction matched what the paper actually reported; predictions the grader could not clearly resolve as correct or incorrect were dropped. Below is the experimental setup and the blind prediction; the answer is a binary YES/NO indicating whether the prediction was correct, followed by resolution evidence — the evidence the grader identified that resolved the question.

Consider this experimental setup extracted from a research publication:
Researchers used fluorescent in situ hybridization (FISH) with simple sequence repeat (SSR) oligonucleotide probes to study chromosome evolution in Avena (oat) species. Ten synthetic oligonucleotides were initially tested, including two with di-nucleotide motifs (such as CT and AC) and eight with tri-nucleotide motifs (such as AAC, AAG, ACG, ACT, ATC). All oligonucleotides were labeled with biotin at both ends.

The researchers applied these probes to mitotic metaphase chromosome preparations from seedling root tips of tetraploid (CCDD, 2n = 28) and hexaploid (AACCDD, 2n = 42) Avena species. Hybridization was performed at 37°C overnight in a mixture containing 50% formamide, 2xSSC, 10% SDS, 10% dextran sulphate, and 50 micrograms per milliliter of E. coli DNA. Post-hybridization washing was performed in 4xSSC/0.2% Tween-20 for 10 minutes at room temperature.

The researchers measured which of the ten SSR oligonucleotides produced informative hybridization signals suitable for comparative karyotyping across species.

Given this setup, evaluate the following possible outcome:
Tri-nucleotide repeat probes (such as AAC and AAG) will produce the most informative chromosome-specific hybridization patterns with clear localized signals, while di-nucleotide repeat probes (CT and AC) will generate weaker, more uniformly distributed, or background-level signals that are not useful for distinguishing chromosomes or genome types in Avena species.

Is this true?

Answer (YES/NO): NO